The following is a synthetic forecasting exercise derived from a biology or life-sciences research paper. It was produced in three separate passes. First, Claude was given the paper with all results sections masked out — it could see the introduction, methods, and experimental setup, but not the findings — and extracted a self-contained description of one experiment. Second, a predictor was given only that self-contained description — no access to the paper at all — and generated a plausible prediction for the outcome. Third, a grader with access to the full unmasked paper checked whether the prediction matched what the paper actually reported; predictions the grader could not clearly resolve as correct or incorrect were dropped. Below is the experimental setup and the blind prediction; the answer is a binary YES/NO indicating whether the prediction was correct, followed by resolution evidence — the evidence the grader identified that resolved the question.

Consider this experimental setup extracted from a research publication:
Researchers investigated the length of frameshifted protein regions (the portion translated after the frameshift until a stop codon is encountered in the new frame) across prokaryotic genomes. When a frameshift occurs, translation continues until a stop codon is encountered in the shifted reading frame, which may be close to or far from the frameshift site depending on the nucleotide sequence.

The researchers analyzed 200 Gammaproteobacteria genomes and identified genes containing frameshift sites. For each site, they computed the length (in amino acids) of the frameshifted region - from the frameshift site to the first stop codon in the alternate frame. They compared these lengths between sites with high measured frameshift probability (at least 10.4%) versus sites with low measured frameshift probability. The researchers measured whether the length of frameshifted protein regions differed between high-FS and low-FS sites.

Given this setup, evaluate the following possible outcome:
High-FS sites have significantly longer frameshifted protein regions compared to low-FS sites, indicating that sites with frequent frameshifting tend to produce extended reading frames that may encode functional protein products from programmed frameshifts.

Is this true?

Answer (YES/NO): NO